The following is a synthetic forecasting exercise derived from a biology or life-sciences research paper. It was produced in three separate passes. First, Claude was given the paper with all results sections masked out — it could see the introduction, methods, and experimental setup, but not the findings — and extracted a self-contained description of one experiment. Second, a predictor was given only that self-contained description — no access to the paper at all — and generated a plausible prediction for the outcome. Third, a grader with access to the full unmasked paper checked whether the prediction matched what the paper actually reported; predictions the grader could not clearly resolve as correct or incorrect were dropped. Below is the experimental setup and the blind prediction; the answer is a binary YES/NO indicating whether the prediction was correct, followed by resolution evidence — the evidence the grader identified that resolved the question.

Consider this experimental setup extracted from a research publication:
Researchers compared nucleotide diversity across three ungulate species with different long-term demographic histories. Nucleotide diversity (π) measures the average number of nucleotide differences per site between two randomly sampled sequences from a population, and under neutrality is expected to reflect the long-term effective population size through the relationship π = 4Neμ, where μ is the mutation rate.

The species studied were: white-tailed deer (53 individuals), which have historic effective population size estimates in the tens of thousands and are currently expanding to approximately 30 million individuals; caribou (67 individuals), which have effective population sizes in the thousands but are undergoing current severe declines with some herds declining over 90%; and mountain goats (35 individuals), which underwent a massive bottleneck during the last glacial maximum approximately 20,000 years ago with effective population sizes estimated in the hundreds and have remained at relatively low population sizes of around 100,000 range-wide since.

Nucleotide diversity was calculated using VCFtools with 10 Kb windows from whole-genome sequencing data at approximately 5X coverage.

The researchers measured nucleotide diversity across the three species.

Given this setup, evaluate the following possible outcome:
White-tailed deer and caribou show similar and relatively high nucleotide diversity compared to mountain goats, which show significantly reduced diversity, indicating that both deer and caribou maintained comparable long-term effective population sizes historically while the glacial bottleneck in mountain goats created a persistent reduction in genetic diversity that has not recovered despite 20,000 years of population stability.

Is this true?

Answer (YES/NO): NO